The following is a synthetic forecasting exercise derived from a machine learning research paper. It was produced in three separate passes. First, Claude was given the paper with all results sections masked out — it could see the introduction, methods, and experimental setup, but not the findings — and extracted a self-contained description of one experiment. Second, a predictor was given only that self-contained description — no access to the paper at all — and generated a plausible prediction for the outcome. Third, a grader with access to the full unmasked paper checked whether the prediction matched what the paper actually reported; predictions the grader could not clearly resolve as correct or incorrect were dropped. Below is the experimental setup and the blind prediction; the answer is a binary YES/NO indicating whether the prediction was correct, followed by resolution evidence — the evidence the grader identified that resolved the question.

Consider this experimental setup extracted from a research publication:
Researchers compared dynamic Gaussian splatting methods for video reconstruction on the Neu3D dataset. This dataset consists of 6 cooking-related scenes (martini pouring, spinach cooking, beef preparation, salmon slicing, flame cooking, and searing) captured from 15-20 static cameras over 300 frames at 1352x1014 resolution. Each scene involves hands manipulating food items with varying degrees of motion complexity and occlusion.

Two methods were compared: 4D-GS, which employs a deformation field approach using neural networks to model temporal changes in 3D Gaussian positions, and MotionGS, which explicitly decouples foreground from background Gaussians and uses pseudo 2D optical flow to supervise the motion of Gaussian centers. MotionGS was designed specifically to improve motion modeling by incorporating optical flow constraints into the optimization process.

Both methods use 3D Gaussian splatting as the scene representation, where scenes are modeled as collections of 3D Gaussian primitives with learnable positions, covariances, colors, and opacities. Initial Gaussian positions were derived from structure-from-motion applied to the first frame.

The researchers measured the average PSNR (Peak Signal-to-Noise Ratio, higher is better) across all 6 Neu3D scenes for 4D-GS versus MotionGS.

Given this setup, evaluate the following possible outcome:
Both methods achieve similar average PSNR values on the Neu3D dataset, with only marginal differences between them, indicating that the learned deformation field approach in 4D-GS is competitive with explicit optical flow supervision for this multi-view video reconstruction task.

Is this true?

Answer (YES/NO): NO